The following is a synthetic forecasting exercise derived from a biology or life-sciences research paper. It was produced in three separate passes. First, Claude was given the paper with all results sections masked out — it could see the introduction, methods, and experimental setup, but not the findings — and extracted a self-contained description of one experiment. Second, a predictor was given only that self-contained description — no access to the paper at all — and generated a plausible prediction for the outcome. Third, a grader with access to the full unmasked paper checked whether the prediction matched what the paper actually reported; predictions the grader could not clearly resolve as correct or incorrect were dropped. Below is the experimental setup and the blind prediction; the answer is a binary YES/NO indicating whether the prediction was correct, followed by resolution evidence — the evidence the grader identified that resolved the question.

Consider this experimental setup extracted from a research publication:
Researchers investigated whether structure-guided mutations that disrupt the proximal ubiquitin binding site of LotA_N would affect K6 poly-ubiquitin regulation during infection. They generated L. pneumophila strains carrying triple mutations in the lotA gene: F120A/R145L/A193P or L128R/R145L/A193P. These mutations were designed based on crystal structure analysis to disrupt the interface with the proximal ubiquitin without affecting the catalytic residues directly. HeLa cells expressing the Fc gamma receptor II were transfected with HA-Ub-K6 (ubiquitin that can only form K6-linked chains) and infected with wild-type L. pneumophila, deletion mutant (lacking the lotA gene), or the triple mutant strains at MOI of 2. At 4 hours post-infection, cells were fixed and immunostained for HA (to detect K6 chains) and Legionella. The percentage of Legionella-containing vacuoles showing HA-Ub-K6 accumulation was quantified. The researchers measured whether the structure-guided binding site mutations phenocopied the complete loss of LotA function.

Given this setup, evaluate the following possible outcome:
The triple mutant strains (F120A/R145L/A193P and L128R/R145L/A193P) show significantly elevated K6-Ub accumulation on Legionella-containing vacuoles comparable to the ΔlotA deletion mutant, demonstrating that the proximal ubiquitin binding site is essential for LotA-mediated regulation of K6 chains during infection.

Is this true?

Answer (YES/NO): YES